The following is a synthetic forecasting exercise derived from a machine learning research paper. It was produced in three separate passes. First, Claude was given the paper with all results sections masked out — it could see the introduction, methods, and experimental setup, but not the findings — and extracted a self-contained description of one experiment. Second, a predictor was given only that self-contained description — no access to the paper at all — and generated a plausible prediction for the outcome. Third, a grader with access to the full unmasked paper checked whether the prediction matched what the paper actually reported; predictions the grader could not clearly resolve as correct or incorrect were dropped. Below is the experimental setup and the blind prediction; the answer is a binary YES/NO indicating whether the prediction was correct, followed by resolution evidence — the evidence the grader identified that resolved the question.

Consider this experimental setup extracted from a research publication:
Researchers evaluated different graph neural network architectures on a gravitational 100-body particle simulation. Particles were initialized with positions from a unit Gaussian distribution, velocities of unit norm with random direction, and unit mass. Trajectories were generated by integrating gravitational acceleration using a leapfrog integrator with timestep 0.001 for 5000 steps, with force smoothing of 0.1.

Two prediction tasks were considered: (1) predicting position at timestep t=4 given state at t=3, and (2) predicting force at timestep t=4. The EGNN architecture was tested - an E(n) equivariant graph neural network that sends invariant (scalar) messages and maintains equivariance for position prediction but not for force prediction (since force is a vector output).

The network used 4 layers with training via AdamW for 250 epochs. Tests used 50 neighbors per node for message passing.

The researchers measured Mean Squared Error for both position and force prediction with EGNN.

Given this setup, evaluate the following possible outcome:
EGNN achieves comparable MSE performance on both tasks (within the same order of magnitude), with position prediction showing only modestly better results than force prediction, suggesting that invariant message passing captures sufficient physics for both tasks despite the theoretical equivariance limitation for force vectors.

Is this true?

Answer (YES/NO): NO